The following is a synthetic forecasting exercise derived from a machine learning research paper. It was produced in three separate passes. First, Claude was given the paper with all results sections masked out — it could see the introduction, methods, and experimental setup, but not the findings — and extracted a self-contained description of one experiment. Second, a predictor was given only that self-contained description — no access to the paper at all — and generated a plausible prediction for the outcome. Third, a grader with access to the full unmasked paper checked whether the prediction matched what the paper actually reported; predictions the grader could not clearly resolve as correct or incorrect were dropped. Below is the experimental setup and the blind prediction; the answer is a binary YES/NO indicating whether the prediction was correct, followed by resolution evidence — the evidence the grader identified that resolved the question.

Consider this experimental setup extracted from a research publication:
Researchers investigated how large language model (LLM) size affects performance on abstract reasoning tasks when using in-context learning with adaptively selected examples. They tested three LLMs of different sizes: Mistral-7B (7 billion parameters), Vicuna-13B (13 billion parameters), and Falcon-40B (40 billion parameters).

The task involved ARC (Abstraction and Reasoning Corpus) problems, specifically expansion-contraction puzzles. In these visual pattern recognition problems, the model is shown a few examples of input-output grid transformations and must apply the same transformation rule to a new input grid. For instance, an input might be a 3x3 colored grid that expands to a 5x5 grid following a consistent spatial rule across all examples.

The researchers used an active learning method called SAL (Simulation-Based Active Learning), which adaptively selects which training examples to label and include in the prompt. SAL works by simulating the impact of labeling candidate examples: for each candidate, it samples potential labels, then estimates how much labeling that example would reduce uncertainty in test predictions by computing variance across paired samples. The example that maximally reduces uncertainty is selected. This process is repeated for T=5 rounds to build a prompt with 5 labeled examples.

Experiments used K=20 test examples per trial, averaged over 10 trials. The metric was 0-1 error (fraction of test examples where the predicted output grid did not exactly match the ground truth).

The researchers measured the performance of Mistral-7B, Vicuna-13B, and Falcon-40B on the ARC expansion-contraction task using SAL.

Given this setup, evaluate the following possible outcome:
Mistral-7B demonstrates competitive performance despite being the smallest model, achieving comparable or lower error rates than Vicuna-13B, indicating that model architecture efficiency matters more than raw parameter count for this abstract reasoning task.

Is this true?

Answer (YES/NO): NO